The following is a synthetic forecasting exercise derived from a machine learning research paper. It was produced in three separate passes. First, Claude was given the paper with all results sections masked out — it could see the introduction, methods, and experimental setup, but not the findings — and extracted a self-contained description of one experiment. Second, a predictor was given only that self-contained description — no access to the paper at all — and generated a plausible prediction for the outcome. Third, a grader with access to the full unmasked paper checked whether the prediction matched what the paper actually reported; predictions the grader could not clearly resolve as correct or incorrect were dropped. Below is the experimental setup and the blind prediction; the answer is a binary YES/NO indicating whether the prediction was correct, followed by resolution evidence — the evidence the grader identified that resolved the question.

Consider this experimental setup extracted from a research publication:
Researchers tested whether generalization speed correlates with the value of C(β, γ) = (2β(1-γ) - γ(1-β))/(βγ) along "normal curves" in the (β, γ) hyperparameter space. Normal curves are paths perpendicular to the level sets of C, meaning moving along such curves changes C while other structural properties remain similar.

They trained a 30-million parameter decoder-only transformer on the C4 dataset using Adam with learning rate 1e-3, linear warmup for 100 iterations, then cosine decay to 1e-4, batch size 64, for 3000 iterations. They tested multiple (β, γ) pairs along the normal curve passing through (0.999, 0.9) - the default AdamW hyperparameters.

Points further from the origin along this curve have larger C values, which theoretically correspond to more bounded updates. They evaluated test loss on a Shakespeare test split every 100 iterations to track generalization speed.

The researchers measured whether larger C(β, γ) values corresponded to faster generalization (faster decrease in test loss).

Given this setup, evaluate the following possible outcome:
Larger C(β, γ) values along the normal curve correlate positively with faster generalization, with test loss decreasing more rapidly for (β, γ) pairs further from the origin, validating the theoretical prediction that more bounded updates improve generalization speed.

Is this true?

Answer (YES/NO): YES